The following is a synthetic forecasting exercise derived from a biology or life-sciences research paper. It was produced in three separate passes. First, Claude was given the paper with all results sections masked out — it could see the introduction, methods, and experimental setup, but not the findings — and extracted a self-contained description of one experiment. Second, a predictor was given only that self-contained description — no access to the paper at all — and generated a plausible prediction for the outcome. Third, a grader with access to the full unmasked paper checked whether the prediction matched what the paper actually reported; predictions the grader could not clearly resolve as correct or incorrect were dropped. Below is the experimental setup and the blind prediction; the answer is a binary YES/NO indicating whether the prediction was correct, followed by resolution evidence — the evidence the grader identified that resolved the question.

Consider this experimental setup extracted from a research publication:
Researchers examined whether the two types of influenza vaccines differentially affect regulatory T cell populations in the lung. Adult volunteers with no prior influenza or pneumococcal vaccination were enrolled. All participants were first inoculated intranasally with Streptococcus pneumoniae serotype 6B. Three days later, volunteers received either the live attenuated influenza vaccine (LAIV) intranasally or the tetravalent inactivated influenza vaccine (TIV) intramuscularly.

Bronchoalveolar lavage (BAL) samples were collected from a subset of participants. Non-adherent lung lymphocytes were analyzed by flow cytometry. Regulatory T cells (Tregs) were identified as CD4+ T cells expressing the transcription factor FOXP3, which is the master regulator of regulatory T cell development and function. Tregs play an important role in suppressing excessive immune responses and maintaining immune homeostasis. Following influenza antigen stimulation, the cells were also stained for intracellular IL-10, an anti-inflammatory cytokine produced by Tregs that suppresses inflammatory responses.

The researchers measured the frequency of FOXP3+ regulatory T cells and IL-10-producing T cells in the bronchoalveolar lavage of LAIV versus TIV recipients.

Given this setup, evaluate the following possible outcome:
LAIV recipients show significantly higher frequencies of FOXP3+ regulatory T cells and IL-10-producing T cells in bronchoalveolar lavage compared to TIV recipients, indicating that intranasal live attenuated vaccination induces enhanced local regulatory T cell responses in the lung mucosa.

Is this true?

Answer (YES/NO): NO